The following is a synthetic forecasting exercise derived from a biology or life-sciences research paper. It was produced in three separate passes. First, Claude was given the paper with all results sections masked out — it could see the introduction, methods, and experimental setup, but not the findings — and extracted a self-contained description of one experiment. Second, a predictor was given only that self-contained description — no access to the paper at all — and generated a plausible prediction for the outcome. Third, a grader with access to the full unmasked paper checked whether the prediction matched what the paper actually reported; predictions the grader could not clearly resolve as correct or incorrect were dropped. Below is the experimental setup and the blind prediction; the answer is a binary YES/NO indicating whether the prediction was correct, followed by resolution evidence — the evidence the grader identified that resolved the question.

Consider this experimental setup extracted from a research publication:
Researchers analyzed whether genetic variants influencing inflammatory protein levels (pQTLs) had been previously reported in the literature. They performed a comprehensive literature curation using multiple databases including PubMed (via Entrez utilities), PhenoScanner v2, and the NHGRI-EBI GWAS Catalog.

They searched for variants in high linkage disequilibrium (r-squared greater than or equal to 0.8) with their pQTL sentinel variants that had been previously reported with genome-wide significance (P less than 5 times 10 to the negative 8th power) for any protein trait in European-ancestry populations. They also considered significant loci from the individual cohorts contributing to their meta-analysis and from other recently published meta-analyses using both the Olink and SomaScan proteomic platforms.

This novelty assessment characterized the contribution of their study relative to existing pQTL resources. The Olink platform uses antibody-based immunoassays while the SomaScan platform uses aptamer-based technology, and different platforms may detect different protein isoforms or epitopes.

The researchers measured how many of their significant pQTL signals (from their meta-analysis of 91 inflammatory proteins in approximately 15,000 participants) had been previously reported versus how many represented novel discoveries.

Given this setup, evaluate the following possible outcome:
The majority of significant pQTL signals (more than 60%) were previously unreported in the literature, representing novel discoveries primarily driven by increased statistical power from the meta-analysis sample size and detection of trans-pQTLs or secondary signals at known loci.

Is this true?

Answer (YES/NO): NO